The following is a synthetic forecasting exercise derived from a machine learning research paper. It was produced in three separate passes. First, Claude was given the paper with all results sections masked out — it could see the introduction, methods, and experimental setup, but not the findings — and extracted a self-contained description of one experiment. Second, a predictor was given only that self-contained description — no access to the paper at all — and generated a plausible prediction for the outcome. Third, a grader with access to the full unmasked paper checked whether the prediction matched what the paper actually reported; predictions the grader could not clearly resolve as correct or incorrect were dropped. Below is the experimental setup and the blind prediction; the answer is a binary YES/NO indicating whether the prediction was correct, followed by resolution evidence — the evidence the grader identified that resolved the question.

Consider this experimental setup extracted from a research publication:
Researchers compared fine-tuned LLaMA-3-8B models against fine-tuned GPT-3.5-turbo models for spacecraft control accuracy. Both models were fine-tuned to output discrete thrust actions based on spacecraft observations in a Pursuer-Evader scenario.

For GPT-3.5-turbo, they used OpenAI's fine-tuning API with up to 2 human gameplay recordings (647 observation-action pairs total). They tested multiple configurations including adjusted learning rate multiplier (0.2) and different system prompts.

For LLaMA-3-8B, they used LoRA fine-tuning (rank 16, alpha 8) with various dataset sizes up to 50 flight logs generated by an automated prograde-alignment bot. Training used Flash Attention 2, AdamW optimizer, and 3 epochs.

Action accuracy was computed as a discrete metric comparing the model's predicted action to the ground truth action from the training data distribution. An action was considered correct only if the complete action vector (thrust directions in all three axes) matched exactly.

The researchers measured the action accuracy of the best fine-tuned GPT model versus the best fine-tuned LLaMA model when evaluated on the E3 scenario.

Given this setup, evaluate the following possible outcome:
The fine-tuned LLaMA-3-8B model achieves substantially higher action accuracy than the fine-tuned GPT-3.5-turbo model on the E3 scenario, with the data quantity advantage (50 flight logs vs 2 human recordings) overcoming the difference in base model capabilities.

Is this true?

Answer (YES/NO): YES